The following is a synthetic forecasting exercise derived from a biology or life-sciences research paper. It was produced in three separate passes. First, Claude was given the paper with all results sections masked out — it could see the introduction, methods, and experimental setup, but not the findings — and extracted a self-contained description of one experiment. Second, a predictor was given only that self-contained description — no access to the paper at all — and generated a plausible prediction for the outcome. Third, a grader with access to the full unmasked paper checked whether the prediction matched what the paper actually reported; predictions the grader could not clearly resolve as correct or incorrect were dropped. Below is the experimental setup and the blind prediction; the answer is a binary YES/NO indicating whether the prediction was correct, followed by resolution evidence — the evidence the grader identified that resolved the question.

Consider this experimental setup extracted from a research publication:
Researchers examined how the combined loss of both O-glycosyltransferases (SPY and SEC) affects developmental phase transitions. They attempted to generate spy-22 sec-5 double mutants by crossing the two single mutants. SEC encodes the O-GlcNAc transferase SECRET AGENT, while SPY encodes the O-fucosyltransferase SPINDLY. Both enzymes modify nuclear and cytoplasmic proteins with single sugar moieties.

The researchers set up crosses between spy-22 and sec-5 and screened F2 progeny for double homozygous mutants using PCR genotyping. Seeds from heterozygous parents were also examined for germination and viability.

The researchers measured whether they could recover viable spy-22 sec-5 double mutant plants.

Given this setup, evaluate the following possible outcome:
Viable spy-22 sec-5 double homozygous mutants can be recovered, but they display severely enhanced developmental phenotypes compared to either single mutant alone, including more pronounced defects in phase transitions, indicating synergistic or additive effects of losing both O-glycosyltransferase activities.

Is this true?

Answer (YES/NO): NO